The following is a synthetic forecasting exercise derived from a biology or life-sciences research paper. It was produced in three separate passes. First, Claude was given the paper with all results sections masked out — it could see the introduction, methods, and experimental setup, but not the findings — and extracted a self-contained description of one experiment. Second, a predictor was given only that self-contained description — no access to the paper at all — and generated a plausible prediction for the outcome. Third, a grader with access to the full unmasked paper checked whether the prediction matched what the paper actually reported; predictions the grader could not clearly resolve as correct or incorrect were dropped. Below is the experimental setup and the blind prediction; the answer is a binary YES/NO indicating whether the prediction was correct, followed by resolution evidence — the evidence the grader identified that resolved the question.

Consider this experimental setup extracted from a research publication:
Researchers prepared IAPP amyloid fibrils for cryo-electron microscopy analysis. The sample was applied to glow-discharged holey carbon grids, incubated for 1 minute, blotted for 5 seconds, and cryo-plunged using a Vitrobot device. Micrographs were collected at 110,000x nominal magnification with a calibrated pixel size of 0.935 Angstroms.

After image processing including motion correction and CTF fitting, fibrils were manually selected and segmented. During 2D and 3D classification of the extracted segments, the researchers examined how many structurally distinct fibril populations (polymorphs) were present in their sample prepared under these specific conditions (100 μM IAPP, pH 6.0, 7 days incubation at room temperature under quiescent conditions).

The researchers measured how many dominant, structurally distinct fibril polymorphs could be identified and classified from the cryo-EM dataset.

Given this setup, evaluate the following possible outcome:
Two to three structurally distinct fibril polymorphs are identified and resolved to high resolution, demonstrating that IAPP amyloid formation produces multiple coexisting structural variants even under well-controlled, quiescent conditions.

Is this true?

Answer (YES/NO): YES